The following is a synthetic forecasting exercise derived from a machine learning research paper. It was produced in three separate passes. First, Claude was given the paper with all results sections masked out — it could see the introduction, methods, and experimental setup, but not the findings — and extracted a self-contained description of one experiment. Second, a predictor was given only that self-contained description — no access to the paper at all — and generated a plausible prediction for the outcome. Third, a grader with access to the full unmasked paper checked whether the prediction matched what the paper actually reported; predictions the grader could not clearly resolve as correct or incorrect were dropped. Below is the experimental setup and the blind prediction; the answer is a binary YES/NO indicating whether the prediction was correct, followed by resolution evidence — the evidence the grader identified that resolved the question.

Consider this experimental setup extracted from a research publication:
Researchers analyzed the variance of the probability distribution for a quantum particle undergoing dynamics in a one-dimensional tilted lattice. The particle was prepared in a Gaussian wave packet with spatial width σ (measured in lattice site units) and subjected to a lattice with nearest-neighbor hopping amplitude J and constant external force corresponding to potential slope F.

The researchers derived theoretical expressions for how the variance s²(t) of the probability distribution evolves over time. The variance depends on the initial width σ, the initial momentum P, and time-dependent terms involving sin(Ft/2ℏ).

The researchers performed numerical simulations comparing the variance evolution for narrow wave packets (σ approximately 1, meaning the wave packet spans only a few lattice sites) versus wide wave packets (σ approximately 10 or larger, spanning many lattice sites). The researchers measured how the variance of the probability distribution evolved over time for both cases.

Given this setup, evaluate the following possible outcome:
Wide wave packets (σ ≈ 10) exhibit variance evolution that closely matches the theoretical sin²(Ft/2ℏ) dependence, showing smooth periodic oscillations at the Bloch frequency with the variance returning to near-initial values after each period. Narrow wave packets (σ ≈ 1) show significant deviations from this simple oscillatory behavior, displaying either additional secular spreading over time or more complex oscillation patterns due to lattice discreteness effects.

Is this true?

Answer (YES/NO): NO